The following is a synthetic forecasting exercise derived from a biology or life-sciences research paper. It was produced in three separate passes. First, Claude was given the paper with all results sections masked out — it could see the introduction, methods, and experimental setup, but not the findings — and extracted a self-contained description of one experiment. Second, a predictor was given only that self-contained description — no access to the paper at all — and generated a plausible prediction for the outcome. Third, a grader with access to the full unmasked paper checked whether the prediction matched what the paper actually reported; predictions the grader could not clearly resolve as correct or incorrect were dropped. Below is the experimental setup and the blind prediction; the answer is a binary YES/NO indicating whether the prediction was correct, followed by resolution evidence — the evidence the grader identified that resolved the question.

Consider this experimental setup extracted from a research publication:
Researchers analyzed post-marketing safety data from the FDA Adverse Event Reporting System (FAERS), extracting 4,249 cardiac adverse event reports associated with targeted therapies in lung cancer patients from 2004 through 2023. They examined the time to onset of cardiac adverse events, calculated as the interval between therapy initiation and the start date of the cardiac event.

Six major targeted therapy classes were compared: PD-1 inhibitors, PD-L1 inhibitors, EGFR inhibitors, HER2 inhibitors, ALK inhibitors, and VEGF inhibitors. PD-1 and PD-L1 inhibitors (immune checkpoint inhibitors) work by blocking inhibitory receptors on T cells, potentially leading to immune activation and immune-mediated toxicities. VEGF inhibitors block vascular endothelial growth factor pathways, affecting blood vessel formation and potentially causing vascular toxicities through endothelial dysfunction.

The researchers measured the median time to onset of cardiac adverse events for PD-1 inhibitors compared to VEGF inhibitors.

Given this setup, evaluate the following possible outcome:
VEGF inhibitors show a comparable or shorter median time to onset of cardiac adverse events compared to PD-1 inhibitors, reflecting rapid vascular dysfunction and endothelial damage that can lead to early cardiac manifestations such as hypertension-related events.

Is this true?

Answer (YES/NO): NO